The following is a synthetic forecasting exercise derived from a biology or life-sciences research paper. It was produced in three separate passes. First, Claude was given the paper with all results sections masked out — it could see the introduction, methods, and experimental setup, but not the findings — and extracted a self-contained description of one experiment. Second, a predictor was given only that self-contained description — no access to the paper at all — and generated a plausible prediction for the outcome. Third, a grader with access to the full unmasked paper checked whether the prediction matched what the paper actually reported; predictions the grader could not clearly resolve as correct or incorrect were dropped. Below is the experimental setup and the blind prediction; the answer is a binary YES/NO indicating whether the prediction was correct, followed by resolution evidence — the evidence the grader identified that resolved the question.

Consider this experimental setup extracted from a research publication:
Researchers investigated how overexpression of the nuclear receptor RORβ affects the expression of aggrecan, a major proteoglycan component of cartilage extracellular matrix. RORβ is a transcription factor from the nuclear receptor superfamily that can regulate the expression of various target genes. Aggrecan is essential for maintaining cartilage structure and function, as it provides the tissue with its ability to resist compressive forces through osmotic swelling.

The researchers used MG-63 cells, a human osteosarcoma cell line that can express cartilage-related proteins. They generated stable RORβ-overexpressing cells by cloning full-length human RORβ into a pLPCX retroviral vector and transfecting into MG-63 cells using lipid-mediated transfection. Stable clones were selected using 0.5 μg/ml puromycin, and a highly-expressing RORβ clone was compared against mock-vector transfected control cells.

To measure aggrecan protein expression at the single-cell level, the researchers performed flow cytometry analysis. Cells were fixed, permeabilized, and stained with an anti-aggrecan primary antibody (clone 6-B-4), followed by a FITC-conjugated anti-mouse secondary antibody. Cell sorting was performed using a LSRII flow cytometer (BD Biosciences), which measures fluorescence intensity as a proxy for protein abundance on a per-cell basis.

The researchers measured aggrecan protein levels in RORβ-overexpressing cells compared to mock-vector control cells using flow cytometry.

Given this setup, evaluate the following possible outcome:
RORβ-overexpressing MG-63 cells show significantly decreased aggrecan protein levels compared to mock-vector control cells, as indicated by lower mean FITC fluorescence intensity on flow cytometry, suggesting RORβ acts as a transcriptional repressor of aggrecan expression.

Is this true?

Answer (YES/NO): NO